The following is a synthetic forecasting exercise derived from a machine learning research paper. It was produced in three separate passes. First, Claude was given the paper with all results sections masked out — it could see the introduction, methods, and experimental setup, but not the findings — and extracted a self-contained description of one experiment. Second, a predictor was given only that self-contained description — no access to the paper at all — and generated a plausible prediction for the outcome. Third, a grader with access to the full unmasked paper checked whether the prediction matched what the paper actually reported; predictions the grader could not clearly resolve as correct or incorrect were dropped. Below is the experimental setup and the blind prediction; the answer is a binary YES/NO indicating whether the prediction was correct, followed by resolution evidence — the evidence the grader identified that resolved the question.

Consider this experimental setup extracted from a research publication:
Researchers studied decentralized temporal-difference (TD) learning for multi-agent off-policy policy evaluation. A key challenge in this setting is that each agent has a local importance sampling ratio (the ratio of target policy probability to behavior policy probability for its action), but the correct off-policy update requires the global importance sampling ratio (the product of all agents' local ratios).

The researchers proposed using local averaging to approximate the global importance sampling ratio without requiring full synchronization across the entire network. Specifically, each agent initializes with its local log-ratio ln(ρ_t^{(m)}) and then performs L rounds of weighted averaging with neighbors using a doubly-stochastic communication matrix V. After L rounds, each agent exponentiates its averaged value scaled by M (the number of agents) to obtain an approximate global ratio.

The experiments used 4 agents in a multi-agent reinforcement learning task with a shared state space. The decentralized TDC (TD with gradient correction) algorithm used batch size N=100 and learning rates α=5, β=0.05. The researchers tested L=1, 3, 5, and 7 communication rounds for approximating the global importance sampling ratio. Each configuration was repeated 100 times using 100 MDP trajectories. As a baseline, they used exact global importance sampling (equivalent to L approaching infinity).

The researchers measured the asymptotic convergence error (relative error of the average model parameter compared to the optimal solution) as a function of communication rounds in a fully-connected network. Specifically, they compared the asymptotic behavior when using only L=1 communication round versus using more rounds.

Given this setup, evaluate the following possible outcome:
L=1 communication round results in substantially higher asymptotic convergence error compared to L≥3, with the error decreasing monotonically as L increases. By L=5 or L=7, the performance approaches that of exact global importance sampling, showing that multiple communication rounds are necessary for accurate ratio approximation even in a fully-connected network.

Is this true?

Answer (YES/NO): NO